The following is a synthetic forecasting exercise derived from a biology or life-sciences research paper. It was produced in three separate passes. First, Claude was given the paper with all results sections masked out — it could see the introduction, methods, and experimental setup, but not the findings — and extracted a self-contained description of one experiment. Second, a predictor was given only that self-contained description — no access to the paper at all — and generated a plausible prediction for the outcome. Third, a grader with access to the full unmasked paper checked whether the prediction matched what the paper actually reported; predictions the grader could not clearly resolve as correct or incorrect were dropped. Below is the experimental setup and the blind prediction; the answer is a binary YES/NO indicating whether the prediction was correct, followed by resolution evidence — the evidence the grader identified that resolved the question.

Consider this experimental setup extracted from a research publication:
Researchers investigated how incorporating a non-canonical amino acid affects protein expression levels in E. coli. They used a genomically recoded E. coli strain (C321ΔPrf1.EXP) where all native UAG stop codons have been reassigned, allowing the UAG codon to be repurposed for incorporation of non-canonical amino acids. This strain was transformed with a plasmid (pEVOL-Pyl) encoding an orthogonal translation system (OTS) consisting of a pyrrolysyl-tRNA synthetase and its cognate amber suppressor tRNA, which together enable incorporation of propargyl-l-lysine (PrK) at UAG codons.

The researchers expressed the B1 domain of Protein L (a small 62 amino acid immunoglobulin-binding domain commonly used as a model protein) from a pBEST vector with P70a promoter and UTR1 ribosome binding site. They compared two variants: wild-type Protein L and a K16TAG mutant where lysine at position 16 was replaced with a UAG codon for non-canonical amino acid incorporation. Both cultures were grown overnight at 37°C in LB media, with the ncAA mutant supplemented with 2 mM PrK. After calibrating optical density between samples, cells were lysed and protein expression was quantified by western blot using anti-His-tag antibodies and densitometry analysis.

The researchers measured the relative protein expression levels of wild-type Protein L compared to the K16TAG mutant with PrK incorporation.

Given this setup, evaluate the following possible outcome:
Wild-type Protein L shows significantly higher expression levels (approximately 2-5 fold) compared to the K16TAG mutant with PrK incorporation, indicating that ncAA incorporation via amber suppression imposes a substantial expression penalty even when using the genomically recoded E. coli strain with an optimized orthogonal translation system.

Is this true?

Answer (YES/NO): NO